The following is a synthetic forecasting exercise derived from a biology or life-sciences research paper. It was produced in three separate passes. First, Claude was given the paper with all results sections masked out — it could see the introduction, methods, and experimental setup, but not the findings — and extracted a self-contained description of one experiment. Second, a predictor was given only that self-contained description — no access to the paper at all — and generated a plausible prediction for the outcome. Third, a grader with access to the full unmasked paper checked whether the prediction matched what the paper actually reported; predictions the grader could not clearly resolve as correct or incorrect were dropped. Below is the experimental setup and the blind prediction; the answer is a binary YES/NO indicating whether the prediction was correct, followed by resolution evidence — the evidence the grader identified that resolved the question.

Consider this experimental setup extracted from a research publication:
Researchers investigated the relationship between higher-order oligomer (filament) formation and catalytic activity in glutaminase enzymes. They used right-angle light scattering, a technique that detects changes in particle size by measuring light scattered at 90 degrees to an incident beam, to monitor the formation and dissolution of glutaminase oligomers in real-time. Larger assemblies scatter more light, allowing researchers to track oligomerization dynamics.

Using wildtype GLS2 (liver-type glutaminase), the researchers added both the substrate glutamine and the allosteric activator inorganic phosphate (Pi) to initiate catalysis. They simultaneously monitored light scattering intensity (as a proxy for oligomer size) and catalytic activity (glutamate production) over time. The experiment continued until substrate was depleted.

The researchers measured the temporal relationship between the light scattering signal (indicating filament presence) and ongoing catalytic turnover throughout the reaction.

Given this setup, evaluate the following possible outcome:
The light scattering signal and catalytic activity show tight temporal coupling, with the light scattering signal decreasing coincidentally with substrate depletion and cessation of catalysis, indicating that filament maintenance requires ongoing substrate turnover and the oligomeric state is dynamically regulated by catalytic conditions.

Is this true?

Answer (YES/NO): YES